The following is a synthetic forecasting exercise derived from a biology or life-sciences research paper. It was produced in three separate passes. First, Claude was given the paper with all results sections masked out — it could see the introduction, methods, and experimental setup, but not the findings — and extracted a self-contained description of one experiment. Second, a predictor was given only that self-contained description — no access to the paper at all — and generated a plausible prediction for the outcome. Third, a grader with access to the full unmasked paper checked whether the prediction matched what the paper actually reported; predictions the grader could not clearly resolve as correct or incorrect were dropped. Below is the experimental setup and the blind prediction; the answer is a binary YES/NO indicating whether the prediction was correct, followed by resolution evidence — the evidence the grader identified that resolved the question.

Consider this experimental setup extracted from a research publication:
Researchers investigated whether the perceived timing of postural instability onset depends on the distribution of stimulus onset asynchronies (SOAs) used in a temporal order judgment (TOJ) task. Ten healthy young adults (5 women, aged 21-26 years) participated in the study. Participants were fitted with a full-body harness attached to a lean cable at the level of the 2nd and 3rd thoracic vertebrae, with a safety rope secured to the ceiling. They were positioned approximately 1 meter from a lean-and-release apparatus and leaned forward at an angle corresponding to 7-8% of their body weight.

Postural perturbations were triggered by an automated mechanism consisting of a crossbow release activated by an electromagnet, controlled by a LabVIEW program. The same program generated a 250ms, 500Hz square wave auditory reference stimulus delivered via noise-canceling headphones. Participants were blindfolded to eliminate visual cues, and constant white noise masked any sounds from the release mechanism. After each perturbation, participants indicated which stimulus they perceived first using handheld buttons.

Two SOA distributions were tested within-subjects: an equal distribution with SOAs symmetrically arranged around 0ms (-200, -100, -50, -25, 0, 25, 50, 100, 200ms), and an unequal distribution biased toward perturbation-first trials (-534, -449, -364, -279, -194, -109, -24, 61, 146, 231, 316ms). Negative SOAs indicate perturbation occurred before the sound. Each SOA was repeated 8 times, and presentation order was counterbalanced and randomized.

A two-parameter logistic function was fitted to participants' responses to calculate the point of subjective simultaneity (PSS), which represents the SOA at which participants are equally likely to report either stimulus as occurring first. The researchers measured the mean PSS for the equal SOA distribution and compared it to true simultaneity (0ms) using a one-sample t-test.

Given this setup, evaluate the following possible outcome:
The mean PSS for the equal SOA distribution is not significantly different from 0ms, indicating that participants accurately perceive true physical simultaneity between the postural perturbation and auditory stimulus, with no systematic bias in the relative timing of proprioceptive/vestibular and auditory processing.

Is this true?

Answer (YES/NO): YES